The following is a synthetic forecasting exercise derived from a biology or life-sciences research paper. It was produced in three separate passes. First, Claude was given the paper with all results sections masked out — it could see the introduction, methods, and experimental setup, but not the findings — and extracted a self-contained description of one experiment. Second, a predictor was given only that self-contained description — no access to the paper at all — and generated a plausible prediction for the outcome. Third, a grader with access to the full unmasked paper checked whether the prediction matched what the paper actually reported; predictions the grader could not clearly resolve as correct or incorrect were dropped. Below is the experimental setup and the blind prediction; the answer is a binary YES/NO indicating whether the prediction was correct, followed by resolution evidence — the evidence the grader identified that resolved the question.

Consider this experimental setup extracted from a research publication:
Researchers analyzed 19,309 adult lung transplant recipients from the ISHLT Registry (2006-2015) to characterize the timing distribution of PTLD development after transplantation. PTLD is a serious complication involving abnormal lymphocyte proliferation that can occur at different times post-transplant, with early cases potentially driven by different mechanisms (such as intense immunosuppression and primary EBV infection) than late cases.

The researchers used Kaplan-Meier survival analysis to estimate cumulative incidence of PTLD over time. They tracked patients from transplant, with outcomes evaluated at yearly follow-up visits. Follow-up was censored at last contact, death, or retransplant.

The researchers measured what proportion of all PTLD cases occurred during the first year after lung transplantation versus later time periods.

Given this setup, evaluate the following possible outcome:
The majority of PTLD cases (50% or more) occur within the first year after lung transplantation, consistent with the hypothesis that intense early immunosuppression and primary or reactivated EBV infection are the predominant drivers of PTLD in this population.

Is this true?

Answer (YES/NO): NO